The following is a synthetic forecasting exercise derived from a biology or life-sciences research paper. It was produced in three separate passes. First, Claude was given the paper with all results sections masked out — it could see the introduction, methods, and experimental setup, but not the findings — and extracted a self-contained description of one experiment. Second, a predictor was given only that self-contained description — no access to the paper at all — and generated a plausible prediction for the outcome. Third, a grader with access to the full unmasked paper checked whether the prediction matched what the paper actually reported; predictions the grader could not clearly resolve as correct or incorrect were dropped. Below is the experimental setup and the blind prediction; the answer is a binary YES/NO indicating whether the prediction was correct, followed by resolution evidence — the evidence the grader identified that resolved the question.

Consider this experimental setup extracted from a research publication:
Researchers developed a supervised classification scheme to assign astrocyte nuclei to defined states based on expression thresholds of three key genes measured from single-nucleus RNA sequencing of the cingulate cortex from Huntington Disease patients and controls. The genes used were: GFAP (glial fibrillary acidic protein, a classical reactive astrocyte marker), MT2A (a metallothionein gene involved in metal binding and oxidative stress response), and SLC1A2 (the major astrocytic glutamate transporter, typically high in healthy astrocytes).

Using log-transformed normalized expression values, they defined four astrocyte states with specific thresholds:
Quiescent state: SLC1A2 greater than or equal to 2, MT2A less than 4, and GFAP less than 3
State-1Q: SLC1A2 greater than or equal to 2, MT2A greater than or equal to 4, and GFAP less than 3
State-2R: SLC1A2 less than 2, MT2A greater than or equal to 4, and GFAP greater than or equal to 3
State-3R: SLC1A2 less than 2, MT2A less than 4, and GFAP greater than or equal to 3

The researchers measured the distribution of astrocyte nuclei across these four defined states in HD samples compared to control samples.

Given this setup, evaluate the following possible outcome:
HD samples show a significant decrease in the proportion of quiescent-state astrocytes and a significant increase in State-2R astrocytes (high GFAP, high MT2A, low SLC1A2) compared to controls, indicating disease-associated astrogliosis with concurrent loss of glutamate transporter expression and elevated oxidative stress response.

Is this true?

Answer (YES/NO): NO